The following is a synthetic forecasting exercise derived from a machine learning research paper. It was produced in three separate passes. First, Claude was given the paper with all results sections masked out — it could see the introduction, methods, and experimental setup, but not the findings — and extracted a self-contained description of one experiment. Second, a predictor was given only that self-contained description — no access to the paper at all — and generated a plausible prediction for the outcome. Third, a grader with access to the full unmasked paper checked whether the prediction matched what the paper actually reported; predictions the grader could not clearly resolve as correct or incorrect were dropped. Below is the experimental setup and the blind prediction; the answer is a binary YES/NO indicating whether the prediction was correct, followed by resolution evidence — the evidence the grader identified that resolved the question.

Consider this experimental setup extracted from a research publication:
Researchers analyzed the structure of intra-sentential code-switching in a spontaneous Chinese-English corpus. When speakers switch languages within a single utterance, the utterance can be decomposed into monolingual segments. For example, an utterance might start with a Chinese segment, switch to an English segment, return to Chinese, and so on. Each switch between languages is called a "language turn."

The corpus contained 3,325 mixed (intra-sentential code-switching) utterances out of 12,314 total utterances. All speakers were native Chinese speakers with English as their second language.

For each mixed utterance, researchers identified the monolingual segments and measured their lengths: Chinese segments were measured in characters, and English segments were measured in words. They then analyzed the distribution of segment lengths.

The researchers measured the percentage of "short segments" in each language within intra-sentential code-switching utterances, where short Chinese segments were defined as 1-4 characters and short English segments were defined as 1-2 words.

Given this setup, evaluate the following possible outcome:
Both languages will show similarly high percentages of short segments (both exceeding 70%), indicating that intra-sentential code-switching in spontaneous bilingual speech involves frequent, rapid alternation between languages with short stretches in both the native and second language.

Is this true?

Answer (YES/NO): NO